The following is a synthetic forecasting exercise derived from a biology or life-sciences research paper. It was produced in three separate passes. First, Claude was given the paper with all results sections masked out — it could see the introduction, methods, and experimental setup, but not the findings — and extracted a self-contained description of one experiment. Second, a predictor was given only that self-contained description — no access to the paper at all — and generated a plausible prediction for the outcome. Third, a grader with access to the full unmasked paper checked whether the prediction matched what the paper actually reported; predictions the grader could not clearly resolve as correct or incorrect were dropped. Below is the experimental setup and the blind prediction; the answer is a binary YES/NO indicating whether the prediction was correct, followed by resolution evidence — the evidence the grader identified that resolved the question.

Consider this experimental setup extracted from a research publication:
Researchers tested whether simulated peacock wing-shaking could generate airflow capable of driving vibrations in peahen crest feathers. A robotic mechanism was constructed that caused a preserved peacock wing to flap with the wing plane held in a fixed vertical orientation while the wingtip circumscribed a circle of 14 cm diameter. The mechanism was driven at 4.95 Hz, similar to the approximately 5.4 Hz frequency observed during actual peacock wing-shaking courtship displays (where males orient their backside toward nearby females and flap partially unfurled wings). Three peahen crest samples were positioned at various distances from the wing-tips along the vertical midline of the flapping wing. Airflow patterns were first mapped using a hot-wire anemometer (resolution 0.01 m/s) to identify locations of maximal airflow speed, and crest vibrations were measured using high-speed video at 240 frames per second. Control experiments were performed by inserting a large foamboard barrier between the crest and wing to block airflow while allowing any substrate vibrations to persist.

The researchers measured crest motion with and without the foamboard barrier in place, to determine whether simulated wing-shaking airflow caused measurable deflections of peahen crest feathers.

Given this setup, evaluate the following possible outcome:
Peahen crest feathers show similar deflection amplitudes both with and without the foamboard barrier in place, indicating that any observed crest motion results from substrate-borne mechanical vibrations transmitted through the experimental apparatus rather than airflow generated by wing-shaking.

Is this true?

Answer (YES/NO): NO